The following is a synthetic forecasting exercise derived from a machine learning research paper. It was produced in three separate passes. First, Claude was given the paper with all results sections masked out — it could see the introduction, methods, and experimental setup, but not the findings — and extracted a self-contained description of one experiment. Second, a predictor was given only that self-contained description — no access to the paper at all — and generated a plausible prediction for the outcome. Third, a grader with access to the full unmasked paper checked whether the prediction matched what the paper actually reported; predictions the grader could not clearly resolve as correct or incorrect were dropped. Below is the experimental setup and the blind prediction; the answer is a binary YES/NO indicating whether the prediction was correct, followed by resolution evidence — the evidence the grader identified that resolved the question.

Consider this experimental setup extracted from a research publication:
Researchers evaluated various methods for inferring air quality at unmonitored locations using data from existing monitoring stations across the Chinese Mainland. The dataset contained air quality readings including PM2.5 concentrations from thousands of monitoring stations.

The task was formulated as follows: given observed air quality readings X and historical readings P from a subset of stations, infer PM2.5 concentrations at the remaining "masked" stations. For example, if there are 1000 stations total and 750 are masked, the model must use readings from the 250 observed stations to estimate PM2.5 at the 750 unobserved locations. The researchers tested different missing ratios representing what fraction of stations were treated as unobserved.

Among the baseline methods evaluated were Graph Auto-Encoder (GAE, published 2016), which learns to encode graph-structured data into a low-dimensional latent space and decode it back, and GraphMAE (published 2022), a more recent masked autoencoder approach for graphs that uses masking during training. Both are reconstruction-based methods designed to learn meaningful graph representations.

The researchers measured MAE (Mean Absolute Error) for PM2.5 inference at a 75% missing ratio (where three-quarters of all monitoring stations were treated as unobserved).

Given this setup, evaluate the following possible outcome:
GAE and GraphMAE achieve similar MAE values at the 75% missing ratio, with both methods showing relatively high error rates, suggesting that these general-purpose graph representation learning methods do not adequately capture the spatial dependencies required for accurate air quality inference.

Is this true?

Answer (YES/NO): NO